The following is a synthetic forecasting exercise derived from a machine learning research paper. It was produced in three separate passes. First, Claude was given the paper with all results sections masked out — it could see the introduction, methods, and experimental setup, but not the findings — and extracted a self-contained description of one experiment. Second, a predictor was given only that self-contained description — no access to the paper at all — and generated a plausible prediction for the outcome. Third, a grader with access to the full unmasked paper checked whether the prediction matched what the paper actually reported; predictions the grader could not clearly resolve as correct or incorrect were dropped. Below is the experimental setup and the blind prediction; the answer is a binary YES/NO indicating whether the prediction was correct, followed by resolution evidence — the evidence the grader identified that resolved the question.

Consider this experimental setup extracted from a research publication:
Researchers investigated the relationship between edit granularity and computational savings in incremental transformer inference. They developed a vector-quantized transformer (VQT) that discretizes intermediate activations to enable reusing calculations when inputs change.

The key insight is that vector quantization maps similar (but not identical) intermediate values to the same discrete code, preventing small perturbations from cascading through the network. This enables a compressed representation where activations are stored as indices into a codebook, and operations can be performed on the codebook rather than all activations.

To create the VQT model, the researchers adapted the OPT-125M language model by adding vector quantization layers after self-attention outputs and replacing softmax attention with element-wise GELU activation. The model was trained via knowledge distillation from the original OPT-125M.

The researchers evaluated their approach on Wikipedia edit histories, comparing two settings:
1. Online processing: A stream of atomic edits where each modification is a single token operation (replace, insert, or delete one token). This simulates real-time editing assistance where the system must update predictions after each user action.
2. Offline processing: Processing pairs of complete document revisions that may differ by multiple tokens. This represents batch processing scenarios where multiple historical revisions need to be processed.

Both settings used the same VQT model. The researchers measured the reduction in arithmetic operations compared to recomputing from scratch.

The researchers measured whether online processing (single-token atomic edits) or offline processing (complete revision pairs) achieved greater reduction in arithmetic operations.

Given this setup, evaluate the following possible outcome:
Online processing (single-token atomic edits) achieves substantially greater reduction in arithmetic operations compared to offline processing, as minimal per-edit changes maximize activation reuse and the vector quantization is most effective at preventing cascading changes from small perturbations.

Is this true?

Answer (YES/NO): YES